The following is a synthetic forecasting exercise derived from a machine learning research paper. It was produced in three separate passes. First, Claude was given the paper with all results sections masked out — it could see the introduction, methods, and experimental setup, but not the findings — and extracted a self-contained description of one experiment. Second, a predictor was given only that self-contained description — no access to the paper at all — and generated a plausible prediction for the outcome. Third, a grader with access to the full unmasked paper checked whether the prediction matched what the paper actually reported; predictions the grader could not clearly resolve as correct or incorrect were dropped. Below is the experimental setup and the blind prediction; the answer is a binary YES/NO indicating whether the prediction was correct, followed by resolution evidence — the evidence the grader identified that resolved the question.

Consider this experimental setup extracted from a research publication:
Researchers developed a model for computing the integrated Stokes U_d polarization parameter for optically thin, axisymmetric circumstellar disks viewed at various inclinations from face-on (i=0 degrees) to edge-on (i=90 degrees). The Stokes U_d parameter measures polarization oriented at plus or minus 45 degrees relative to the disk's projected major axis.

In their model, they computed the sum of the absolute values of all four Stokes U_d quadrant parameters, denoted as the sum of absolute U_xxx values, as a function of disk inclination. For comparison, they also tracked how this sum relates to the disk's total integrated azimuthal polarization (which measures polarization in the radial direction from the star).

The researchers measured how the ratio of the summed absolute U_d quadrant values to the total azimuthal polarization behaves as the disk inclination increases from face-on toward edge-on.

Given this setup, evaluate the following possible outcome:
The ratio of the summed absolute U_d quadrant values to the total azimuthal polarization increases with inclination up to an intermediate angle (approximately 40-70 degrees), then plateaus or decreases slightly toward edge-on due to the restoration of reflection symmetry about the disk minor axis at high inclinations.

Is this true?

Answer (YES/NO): NO